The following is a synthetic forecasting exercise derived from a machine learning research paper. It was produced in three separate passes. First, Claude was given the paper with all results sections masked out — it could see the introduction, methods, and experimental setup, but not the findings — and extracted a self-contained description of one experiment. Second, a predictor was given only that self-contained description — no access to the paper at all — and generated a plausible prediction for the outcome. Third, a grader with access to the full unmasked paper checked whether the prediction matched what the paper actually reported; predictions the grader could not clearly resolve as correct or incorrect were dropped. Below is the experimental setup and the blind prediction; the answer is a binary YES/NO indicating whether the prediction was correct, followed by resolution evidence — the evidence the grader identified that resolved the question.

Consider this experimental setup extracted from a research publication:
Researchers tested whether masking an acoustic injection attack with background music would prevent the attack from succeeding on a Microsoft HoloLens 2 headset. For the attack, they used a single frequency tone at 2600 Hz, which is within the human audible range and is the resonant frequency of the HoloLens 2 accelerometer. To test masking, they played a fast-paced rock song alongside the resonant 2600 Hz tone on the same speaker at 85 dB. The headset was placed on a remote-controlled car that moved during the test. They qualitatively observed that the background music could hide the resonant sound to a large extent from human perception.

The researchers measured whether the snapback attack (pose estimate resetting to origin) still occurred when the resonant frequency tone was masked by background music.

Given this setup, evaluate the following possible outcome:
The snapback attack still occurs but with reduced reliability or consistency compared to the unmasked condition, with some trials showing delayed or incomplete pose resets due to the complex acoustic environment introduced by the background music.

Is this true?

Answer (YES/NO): NO